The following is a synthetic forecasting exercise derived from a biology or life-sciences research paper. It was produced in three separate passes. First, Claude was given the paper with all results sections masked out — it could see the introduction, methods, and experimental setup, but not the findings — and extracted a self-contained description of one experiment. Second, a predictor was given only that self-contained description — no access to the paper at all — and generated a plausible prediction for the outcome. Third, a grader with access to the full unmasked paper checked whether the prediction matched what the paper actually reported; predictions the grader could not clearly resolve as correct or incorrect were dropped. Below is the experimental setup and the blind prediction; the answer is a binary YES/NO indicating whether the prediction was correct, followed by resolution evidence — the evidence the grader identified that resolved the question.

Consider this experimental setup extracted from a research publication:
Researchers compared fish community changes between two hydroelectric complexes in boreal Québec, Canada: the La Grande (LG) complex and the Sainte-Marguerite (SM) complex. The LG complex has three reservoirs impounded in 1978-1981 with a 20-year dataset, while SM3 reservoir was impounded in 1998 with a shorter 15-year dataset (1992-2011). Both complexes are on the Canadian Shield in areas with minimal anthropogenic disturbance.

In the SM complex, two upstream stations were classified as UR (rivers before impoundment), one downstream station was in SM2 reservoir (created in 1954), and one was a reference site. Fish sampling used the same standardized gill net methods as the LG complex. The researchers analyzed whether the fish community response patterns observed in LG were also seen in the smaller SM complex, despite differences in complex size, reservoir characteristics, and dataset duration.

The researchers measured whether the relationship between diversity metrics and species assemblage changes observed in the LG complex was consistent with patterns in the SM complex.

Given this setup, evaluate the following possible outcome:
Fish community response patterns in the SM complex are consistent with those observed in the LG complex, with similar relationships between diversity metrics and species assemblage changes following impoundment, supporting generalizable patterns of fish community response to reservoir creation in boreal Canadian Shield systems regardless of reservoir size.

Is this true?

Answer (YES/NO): YES